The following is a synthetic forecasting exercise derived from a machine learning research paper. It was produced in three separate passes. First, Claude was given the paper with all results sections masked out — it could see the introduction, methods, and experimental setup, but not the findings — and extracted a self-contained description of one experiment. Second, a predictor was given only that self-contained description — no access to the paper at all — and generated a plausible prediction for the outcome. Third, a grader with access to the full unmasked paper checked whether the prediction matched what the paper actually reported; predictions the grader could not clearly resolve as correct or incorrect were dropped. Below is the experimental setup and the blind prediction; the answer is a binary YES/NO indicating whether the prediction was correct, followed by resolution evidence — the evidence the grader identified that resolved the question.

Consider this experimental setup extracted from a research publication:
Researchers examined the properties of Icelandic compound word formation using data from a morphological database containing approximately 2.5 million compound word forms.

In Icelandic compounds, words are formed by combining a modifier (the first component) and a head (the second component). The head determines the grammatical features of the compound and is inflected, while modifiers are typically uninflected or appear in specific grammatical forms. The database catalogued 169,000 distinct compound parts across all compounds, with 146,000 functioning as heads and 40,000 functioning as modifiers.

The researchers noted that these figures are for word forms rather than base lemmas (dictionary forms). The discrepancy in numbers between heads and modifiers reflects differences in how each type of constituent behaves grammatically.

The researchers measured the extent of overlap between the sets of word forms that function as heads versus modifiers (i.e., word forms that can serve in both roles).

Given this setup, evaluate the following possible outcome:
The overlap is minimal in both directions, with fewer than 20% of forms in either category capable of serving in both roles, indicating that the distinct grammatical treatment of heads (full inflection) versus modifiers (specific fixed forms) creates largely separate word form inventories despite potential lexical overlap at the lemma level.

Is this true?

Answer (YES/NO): NO